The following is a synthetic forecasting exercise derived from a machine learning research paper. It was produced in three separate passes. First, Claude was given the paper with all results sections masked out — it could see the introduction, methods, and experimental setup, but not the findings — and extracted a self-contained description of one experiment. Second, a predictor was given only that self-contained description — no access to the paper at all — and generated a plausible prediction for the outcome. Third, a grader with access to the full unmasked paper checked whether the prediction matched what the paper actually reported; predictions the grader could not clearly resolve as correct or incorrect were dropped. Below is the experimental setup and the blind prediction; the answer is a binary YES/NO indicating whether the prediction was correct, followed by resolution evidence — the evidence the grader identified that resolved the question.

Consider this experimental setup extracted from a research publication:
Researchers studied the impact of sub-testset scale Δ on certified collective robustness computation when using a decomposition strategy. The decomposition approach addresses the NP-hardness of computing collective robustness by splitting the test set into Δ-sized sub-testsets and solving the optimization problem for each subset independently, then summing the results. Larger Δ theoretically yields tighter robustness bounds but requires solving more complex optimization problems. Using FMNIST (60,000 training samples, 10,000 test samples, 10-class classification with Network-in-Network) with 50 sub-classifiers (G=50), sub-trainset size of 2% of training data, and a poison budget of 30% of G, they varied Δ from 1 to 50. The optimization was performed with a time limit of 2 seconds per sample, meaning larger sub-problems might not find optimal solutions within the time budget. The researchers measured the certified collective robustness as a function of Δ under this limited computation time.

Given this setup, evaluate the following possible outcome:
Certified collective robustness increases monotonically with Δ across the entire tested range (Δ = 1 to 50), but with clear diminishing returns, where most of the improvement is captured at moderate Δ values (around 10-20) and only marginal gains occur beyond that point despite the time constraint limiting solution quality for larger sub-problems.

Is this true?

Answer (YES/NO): NO